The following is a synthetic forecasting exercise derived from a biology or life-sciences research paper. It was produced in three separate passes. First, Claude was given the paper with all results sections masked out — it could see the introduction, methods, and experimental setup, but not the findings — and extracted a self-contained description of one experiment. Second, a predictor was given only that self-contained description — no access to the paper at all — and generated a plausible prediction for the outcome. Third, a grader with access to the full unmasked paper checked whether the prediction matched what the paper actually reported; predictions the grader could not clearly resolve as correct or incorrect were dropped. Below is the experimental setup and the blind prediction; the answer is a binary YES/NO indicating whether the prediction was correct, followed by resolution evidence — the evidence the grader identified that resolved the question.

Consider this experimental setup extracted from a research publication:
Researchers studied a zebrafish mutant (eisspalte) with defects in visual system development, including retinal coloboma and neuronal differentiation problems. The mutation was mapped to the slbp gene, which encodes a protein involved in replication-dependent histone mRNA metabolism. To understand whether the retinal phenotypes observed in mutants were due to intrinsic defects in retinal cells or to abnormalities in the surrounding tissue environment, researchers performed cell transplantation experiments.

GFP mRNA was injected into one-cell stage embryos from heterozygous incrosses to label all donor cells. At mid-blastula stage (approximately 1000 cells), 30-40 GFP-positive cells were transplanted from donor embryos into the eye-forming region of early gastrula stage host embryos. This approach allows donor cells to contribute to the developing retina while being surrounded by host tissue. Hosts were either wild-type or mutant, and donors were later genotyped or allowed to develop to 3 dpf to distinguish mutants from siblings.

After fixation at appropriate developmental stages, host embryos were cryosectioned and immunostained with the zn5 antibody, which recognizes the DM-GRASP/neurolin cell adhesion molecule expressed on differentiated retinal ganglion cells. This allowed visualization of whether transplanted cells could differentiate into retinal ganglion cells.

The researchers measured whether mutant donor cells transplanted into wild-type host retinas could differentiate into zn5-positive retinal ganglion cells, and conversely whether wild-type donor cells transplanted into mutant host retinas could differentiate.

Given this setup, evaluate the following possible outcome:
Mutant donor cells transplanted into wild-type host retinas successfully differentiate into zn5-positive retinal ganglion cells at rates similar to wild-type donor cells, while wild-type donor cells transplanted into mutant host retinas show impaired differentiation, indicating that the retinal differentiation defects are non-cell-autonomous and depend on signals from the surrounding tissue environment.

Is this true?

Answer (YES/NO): NO